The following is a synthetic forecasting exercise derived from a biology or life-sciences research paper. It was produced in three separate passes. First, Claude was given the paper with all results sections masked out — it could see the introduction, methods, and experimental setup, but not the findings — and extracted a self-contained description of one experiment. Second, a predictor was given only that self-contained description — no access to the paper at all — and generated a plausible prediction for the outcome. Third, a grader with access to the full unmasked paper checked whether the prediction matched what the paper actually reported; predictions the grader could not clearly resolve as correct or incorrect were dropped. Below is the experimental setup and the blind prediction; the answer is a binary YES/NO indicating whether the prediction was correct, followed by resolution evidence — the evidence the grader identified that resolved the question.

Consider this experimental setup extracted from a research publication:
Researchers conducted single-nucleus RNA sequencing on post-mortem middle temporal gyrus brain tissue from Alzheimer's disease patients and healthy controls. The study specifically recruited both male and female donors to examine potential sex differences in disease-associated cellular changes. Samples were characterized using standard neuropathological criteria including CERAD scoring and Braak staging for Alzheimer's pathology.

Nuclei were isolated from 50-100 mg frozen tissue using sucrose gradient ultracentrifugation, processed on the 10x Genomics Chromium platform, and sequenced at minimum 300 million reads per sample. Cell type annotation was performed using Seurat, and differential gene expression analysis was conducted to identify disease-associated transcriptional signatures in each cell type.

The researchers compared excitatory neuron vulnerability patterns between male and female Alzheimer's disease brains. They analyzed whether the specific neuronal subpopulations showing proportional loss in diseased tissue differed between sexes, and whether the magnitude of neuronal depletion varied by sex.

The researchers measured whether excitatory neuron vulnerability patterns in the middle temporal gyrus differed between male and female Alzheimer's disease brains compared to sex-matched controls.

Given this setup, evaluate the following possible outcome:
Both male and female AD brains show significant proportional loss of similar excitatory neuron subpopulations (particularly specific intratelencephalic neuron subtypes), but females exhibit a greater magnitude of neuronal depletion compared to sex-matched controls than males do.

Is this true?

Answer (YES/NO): NO